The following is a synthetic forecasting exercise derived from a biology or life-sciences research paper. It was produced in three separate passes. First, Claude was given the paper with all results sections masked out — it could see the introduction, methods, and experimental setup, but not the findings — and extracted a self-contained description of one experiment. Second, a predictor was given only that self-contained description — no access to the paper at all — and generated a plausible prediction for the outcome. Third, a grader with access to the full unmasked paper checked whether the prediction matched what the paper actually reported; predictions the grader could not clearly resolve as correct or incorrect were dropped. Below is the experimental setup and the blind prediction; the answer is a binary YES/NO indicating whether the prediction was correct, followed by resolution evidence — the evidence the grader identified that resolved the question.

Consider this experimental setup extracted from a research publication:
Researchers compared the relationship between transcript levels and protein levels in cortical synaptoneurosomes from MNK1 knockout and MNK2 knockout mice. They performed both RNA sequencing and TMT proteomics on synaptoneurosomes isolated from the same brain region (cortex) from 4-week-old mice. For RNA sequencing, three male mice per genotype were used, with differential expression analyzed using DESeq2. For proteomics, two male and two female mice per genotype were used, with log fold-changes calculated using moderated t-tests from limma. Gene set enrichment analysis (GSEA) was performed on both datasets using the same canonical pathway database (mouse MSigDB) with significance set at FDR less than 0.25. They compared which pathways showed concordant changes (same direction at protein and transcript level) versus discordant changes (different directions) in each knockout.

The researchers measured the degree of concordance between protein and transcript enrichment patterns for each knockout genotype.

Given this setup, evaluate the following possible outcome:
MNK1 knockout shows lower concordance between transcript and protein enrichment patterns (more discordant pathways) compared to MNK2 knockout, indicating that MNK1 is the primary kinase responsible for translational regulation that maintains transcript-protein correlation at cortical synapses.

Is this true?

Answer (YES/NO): NO